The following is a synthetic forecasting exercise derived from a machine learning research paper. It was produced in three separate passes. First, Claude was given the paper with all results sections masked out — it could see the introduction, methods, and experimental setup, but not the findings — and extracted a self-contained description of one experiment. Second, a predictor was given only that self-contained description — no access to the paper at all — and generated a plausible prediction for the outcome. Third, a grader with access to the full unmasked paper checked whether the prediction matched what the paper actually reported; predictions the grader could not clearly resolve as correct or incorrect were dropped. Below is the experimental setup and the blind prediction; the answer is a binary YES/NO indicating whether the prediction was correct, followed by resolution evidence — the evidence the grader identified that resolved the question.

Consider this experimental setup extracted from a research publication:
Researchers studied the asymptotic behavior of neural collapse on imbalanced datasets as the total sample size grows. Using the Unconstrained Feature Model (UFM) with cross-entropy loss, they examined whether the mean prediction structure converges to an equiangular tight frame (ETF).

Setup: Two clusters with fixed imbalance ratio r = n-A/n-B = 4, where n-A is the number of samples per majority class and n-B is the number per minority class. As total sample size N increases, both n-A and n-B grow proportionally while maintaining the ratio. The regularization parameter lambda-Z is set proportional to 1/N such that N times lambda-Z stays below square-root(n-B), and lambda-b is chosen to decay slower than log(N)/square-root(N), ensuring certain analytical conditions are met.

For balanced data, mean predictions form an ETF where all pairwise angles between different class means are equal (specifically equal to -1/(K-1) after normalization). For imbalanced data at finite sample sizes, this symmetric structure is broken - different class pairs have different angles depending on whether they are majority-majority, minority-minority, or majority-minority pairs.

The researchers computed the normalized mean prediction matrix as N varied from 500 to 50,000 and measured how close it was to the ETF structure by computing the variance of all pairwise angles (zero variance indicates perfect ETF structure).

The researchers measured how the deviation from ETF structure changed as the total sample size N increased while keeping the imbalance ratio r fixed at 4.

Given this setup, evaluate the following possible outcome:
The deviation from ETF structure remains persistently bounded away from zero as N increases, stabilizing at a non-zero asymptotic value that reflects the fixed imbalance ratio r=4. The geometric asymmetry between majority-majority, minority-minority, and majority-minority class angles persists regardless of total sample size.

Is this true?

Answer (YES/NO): NO